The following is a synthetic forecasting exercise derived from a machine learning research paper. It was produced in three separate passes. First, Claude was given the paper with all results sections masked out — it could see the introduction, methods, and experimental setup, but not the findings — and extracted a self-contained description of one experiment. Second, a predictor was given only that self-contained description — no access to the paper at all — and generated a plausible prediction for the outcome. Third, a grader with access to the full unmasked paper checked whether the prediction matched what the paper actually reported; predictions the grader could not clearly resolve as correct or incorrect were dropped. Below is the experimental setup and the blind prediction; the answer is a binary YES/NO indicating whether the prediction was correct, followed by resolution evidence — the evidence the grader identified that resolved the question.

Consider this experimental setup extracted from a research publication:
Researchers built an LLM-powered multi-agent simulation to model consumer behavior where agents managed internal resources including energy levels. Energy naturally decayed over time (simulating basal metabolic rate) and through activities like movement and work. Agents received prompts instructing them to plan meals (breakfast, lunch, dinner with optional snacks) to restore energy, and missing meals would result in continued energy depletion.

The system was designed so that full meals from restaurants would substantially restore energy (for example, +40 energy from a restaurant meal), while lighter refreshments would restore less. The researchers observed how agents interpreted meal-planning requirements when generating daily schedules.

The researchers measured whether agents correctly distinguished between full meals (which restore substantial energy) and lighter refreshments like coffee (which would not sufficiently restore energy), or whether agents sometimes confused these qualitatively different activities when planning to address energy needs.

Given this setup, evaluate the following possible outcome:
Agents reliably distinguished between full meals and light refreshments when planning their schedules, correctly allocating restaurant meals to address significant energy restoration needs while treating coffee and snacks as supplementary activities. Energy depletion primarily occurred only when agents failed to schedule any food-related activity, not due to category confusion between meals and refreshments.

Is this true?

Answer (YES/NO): NO